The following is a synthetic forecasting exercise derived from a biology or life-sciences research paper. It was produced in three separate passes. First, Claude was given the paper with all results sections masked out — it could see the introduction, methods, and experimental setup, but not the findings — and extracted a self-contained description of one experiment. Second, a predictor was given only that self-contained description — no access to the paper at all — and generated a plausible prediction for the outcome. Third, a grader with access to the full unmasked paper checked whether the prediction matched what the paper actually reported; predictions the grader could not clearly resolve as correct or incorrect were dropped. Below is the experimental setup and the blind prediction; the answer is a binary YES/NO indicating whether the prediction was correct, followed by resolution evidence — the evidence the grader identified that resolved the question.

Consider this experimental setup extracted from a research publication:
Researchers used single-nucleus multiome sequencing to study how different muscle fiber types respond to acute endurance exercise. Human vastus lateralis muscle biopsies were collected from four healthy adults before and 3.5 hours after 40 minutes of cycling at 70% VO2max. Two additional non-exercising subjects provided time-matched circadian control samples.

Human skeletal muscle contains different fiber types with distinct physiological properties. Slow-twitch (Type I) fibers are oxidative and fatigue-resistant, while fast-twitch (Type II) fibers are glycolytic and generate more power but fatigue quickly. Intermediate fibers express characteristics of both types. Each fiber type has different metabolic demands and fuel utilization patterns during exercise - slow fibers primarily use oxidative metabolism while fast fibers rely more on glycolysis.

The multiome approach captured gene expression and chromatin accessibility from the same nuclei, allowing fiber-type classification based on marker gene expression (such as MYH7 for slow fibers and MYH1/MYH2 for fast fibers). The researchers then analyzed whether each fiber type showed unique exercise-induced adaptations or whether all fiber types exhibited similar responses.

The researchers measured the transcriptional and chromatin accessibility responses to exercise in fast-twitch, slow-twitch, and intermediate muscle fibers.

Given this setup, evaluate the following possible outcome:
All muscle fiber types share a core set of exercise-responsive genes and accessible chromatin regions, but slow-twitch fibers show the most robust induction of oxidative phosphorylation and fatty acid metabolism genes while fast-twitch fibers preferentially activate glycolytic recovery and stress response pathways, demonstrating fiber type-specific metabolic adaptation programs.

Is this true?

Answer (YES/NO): NO